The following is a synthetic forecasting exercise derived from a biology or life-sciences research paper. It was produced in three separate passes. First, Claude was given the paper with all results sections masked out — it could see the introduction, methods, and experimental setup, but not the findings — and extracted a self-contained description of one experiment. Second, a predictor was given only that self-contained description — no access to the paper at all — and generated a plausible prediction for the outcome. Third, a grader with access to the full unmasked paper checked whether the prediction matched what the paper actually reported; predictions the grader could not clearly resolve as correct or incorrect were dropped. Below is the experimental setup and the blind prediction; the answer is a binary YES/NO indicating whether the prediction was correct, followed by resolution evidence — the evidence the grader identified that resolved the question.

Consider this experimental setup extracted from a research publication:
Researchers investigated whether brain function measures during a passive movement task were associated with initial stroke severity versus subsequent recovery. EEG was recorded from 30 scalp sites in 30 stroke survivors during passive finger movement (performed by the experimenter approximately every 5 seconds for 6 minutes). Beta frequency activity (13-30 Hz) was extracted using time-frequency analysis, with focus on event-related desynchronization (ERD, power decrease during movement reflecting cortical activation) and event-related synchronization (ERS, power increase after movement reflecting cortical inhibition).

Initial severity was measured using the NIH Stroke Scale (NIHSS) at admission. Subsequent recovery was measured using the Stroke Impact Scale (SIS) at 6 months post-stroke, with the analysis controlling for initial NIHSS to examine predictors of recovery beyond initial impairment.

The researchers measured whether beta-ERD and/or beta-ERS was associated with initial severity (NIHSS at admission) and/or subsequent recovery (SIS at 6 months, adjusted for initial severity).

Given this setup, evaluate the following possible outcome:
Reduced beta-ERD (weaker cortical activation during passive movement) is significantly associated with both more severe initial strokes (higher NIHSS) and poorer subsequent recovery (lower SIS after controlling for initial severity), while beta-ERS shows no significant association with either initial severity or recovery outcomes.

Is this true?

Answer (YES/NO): NO